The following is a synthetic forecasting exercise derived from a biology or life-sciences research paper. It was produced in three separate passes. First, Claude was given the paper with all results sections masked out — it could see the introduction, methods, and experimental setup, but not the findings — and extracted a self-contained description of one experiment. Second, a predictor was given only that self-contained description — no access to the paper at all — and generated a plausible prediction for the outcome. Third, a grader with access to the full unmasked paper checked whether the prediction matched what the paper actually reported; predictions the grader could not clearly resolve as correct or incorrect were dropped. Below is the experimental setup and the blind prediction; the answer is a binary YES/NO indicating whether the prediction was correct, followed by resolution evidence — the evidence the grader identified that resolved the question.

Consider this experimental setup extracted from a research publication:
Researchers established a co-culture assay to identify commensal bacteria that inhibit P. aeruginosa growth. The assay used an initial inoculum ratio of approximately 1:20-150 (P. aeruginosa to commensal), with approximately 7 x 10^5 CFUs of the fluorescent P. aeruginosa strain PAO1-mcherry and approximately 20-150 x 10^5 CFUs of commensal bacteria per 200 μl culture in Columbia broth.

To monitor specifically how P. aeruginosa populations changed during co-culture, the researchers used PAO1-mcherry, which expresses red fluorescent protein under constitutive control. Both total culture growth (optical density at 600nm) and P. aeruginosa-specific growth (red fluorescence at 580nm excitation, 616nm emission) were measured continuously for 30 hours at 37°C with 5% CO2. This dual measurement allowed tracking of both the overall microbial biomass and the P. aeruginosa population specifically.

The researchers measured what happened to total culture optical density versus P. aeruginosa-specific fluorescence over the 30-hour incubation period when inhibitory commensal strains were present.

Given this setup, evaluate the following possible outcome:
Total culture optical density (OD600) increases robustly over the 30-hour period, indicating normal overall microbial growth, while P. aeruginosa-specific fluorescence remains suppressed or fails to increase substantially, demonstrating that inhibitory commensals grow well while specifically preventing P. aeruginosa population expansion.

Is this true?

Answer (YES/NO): NO